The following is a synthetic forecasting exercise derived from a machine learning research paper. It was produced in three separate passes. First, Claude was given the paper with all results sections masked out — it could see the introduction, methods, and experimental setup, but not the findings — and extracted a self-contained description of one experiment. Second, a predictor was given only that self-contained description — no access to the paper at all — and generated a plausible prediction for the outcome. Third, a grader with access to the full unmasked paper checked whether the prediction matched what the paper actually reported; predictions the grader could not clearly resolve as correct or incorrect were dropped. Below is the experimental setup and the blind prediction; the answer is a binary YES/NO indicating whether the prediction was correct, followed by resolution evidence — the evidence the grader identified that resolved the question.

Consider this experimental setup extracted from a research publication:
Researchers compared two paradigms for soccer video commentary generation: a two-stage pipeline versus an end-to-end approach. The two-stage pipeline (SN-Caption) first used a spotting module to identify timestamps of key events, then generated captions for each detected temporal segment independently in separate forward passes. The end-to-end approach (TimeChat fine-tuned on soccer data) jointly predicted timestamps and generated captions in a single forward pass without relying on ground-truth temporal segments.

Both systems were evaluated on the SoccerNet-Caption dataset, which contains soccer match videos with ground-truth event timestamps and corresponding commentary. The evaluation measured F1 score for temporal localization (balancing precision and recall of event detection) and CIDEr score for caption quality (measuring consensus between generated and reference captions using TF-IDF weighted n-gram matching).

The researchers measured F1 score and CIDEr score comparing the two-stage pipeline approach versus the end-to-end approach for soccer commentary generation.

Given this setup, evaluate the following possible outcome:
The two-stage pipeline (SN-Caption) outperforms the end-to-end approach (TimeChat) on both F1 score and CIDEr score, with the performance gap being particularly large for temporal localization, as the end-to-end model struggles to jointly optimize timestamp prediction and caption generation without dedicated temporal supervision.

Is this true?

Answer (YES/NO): NO